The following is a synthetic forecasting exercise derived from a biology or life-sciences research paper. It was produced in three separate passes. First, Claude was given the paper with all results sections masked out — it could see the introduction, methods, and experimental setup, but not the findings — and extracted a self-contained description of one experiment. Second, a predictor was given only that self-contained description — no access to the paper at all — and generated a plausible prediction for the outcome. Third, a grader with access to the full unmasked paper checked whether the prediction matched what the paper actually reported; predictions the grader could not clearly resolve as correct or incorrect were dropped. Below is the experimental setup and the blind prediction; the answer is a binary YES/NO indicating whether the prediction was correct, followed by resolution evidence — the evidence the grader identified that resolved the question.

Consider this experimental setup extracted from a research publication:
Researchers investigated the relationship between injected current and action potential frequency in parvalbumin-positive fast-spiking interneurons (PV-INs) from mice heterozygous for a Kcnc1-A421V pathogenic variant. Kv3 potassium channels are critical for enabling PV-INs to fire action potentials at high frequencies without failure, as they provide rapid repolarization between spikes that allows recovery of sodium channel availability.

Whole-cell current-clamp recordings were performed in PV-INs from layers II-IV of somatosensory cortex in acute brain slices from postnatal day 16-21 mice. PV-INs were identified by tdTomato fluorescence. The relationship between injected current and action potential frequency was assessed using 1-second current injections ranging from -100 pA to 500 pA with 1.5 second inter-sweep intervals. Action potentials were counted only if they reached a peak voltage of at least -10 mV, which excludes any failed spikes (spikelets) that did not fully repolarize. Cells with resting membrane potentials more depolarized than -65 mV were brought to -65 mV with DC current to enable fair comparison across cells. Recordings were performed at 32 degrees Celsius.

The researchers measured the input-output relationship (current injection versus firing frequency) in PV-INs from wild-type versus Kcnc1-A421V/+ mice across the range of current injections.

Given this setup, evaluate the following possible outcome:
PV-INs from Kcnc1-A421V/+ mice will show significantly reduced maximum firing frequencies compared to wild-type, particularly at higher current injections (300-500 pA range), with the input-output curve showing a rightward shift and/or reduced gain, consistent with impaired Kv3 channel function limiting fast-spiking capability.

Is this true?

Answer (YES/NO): YES